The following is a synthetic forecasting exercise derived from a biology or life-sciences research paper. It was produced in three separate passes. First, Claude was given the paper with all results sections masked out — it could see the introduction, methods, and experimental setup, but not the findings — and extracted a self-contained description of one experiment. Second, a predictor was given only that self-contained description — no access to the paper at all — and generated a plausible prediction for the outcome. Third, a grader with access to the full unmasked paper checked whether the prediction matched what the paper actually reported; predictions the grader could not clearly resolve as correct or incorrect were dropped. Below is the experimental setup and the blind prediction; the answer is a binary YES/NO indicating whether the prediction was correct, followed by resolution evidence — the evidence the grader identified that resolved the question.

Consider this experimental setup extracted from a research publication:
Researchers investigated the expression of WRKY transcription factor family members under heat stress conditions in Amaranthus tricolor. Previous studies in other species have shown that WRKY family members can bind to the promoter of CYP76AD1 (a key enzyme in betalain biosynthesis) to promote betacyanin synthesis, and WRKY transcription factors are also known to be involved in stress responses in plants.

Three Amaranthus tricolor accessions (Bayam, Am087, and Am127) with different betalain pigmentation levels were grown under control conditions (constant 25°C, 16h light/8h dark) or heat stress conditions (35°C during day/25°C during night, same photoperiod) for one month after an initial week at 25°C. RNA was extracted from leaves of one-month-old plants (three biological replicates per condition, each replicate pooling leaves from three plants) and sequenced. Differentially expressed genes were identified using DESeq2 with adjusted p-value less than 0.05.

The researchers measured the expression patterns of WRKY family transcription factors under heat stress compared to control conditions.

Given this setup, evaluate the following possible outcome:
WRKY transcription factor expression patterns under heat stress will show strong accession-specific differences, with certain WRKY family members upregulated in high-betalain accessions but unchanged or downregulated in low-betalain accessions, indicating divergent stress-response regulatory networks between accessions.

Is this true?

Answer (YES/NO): NO